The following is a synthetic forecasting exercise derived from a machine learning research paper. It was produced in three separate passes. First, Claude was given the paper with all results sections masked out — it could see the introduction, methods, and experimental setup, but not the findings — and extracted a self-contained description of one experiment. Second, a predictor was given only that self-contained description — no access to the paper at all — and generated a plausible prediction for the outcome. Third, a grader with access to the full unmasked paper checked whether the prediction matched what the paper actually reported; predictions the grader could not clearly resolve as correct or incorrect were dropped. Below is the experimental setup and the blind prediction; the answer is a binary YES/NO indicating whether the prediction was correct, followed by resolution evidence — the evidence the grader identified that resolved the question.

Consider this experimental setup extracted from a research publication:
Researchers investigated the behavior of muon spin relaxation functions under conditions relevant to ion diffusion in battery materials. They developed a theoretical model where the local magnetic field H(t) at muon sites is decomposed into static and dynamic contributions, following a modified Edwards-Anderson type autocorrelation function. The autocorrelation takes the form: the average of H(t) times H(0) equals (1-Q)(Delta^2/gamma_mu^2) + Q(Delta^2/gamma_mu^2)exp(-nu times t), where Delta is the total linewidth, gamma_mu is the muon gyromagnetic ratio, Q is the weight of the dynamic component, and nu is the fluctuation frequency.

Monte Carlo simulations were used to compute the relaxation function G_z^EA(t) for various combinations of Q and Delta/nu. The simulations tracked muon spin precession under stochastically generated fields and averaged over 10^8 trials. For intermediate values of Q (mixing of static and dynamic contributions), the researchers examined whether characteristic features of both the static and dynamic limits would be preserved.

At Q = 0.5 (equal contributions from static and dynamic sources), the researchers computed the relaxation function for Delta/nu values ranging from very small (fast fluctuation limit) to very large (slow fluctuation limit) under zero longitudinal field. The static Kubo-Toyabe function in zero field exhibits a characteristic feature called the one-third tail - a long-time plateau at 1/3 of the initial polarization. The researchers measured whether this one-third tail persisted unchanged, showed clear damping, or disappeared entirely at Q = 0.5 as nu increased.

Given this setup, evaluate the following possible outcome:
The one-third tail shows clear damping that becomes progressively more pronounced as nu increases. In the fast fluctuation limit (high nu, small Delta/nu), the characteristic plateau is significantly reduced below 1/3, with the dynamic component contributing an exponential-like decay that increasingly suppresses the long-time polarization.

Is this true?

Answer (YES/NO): NO